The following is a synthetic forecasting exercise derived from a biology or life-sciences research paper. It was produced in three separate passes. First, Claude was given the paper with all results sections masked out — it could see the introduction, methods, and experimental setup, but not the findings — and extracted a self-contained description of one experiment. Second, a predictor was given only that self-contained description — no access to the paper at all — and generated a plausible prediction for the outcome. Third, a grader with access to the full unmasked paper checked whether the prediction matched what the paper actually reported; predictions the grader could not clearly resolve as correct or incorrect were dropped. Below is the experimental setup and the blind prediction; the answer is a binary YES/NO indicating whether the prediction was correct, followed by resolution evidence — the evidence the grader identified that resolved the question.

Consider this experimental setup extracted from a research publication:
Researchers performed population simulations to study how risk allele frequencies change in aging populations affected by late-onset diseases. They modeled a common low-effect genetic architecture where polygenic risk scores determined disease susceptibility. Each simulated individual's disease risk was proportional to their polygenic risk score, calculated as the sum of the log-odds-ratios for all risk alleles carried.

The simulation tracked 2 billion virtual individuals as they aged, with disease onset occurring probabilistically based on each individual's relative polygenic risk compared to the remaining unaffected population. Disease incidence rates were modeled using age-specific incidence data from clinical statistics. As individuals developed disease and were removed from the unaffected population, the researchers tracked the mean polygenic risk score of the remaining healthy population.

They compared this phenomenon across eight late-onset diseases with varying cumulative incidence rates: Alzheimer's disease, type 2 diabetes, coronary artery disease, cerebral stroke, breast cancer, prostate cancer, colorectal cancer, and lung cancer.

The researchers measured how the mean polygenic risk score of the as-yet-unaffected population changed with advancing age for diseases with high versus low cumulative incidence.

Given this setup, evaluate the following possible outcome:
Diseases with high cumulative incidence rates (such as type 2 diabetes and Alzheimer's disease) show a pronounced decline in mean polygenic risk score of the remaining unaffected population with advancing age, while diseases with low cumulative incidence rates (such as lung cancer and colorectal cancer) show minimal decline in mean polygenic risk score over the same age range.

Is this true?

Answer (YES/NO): NO